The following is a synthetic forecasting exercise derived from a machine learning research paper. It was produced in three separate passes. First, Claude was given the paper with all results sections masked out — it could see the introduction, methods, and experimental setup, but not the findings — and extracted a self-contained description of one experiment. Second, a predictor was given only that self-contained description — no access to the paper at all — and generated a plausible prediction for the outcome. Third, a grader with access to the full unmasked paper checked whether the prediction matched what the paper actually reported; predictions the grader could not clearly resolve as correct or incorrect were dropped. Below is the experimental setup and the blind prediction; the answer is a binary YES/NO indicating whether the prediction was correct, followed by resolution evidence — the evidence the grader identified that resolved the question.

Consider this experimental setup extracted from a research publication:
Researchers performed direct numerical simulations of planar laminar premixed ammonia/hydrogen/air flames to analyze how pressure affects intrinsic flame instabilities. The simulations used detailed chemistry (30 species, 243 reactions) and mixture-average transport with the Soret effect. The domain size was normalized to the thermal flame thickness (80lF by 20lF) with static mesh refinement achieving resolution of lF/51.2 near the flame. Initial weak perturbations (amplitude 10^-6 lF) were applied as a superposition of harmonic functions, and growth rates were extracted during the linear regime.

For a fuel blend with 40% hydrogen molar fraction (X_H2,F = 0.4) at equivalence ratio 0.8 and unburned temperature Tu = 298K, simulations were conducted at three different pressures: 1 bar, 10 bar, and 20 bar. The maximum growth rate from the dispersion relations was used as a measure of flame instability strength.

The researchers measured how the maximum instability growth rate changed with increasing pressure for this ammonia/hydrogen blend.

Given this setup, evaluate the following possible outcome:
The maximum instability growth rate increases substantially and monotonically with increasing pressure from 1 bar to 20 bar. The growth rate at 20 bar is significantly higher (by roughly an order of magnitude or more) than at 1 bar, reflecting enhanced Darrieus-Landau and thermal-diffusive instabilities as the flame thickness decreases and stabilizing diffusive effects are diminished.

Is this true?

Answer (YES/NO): NO